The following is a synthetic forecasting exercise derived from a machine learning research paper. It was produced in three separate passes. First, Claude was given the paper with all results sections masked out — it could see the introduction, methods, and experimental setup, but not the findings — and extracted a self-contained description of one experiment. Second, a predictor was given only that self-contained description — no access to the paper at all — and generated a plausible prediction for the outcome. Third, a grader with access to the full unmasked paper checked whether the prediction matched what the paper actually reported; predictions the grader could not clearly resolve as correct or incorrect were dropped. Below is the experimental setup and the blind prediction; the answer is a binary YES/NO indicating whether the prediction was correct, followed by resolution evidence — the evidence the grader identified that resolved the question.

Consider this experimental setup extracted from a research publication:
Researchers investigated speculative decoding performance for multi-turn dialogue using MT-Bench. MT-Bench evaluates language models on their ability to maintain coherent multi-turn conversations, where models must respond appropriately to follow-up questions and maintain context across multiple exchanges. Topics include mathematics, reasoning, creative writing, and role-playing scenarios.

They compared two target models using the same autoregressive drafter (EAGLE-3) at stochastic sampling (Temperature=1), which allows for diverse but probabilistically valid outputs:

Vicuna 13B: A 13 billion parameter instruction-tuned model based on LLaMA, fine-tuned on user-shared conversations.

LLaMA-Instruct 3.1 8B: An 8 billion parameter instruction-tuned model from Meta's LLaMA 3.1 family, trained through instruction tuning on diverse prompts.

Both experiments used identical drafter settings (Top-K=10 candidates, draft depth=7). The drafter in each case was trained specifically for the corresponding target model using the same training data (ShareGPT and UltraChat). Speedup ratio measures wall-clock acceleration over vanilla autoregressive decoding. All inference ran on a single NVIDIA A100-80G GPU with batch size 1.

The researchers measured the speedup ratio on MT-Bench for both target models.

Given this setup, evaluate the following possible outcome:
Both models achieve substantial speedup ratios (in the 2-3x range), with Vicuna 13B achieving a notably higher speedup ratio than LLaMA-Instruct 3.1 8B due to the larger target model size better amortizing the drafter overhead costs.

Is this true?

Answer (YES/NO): NO